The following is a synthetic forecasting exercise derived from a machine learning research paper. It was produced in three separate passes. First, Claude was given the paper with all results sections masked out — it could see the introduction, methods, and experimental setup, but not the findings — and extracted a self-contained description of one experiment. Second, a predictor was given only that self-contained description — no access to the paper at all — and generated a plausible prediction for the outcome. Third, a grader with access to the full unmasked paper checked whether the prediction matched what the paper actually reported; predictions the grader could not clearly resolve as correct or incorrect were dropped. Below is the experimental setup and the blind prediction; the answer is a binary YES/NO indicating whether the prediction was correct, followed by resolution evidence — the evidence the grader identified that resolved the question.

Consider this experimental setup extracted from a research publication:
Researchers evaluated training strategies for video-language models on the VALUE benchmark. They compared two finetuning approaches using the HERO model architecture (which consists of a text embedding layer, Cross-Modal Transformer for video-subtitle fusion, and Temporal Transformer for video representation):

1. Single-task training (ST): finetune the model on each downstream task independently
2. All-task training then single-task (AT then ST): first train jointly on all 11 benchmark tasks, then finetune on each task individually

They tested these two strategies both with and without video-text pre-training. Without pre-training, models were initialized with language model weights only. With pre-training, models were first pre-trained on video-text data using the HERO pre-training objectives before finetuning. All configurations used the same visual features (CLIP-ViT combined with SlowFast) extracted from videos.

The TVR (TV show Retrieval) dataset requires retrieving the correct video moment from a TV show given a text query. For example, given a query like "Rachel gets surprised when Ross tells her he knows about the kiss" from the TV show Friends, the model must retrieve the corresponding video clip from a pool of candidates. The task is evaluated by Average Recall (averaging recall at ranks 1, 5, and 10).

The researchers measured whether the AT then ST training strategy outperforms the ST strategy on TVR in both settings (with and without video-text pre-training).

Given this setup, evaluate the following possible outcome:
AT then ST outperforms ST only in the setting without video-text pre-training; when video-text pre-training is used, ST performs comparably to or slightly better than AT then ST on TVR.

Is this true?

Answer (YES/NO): YES